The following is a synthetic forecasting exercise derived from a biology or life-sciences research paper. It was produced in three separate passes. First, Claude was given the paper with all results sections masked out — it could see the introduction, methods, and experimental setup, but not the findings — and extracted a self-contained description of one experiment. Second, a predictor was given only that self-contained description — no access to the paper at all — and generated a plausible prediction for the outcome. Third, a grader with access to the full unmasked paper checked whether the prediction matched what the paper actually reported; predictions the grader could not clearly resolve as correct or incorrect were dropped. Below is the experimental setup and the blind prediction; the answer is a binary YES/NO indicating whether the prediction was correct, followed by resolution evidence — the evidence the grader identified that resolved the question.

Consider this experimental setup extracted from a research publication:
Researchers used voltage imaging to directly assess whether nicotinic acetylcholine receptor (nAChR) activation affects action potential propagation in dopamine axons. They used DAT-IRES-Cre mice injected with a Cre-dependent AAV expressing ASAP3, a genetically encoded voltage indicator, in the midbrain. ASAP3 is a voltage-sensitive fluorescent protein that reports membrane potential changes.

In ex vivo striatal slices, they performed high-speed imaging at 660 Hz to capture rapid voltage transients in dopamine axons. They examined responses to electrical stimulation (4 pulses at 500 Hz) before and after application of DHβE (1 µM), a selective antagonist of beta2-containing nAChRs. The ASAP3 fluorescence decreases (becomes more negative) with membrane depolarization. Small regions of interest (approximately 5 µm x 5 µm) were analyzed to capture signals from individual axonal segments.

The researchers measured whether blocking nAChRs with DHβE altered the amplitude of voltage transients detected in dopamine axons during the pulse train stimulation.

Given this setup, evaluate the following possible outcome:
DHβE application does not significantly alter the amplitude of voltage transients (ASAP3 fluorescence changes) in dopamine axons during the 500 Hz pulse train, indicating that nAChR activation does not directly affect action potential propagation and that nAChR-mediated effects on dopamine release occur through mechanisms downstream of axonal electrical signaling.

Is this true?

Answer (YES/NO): NO